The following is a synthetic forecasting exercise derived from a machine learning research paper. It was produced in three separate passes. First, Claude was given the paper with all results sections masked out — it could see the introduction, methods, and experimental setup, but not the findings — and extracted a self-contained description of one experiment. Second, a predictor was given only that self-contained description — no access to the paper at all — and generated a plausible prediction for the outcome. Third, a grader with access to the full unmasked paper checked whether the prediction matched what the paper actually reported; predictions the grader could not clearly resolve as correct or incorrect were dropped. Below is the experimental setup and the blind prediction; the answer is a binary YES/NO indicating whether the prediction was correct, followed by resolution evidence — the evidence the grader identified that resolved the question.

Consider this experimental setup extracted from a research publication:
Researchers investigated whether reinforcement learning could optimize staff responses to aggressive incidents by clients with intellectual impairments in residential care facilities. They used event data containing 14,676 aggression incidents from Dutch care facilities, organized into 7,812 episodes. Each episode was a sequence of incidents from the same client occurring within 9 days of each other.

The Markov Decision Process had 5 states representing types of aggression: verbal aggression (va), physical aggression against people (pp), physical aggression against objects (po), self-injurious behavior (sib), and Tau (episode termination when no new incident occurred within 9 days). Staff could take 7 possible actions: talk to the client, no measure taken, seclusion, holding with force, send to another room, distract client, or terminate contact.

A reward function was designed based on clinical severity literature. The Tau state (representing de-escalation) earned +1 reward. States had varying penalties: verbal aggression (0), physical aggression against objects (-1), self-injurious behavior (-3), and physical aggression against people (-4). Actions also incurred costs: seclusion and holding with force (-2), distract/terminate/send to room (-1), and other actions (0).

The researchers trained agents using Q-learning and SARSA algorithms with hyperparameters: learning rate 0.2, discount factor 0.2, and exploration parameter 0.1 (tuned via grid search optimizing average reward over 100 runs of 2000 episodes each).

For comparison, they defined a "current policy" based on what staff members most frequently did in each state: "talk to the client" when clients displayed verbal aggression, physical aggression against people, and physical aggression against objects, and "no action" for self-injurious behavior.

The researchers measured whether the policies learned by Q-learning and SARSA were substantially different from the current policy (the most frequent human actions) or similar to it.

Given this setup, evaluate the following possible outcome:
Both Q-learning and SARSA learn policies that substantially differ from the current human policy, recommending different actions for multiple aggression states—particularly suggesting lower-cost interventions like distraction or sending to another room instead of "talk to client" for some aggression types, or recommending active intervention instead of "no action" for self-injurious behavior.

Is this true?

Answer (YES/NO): NO